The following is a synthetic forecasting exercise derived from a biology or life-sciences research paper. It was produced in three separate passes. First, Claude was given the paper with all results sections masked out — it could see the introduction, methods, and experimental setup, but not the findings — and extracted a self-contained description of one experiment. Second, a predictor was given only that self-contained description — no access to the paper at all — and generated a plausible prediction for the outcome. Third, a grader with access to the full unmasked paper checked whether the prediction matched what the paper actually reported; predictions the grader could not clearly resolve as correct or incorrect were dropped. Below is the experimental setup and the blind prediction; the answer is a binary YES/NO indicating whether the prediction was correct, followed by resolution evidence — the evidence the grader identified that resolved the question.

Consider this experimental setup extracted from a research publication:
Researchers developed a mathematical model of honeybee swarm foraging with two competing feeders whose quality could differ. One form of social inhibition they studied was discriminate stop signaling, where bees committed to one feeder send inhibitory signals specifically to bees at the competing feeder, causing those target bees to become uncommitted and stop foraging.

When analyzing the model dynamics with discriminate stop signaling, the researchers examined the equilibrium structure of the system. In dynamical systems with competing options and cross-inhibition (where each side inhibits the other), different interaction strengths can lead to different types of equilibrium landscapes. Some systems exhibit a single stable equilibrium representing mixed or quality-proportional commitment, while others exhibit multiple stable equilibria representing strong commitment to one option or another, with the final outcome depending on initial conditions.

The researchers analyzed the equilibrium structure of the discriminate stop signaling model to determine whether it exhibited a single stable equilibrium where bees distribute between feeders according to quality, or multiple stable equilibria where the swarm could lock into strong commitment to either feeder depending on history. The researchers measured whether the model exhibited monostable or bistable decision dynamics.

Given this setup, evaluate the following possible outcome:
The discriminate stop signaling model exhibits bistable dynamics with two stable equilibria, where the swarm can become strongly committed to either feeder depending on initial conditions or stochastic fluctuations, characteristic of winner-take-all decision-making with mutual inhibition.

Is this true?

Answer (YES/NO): YES